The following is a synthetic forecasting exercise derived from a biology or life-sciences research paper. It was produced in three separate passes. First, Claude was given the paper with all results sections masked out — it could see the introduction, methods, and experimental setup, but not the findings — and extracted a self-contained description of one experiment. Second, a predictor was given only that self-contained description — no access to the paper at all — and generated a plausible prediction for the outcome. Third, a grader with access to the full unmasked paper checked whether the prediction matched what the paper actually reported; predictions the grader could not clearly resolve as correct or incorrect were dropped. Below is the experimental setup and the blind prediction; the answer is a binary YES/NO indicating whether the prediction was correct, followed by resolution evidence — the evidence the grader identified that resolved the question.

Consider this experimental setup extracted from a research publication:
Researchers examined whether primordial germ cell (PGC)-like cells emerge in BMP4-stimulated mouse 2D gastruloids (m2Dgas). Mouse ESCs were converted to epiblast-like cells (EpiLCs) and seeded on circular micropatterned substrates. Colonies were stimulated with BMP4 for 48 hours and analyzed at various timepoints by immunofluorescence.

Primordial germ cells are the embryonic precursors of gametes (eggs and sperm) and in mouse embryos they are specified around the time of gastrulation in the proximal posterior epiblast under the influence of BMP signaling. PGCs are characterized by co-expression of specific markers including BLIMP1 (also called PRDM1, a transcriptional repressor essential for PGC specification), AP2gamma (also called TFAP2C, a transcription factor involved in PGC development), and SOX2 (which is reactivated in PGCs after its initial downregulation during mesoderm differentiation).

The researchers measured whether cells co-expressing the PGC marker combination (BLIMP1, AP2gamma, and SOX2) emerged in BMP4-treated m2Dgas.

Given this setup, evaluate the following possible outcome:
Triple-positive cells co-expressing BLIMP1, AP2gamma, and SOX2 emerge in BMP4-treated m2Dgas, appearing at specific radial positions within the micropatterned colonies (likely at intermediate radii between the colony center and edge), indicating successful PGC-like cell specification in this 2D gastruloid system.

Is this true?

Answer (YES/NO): NO